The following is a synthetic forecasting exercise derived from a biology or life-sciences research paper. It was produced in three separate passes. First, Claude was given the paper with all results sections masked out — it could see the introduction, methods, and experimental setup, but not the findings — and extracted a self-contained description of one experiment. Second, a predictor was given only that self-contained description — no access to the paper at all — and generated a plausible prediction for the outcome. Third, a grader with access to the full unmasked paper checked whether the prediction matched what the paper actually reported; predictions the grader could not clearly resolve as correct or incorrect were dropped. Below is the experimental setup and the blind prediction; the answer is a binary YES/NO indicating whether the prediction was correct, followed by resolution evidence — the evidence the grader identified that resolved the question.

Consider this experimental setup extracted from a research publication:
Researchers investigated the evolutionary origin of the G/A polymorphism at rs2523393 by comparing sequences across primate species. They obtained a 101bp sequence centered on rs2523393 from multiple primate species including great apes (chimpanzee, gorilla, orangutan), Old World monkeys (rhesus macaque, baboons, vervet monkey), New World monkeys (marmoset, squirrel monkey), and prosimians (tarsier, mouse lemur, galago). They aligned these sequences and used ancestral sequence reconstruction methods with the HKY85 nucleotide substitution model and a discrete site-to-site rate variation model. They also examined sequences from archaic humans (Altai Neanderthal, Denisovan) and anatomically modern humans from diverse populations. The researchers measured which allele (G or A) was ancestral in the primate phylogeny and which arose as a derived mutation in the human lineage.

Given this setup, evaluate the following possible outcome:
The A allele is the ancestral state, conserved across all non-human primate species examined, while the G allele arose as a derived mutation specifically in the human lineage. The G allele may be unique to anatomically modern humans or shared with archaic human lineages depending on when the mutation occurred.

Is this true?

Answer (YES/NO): NO